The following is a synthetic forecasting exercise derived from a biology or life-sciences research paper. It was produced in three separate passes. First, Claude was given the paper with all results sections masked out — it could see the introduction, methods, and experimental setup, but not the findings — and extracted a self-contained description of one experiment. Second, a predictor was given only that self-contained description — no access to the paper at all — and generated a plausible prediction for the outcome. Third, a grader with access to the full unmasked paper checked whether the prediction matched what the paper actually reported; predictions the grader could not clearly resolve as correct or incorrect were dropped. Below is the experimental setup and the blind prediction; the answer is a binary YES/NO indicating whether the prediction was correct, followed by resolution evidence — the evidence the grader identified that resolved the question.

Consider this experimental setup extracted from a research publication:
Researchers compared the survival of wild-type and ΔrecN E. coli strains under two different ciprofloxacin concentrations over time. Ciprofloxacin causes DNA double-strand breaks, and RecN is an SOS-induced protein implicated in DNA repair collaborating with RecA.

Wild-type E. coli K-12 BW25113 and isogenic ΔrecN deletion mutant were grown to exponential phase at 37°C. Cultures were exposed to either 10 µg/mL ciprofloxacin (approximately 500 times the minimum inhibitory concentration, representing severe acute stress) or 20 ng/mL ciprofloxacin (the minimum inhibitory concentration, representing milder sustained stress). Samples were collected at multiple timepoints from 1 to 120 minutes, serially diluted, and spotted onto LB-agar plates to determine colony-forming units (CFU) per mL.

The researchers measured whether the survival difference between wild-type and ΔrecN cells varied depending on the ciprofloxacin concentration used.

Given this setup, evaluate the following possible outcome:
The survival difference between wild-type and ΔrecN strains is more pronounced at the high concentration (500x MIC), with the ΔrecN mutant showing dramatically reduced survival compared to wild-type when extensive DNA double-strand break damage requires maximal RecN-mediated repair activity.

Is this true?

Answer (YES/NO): YES